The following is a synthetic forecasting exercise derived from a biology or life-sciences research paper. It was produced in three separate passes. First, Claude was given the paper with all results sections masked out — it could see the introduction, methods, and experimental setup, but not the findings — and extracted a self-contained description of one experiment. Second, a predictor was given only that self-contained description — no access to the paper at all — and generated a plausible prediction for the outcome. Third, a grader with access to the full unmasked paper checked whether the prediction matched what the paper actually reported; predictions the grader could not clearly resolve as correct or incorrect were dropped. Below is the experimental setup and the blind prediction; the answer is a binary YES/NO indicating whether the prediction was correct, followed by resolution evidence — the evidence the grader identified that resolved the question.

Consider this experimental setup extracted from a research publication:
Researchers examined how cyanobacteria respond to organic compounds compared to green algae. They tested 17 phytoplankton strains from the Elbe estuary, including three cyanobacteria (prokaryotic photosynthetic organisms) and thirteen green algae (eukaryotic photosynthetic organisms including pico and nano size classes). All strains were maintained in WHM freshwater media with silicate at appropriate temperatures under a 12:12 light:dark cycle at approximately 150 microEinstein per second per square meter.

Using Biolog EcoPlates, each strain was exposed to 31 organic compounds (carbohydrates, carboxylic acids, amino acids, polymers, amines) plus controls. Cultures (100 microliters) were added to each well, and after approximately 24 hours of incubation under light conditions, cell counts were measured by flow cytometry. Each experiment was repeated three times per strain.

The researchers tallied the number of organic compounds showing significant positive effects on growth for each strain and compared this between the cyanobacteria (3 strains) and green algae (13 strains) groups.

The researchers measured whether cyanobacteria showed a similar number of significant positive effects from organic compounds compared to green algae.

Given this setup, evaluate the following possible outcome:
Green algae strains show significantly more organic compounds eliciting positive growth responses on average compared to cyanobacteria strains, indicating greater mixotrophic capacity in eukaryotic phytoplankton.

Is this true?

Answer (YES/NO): YES